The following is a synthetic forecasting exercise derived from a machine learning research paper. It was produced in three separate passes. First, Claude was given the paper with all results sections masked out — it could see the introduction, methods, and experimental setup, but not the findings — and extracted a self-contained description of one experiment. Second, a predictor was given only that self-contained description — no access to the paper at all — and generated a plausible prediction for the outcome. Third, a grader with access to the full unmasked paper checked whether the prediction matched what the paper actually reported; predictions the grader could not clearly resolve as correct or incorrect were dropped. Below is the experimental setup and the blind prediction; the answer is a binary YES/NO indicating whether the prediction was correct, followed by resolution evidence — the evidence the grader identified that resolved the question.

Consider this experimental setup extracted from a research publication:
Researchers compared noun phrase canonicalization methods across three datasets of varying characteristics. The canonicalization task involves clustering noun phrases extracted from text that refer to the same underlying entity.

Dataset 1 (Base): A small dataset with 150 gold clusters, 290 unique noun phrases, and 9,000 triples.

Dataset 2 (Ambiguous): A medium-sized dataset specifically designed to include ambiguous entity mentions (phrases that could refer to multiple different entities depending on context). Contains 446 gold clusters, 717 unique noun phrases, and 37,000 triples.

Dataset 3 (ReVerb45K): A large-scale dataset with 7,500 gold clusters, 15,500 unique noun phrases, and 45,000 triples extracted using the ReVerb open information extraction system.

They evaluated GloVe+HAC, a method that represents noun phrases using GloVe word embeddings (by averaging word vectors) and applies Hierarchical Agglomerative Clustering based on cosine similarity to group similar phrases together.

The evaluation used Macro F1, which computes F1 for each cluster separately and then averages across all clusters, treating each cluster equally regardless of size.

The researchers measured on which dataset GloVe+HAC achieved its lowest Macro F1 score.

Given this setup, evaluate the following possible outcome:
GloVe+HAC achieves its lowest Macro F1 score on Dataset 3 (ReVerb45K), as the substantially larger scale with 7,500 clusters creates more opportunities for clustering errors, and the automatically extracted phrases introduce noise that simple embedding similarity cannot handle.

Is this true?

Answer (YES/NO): YES